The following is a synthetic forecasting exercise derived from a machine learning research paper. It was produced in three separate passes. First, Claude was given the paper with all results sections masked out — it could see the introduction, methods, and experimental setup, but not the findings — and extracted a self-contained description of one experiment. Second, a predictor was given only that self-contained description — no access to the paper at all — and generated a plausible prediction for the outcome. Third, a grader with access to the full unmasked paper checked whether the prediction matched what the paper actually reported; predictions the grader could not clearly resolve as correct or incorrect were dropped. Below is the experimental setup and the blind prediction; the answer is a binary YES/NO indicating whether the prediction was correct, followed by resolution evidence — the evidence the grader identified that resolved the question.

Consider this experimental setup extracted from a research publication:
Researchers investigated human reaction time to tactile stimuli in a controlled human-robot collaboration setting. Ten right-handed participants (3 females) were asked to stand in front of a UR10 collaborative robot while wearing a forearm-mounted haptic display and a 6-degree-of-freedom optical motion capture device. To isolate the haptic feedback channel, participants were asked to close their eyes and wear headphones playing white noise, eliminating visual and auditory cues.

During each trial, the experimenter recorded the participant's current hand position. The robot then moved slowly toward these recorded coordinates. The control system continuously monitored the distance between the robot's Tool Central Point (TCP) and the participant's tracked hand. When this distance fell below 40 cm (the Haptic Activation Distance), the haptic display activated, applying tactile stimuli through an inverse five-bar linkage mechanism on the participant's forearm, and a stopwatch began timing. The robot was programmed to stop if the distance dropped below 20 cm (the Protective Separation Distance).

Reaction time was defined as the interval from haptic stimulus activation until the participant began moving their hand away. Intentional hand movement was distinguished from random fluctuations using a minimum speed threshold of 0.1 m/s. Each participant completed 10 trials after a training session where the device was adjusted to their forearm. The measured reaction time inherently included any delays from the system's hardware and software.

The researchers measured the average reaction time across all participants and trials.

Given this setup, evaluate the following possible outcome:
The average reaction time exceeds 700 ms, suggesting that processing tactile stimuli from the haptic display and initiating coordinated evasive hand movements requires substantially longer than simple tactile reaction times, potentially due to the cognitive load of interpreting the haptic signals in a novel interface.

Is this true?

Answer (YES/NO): NO